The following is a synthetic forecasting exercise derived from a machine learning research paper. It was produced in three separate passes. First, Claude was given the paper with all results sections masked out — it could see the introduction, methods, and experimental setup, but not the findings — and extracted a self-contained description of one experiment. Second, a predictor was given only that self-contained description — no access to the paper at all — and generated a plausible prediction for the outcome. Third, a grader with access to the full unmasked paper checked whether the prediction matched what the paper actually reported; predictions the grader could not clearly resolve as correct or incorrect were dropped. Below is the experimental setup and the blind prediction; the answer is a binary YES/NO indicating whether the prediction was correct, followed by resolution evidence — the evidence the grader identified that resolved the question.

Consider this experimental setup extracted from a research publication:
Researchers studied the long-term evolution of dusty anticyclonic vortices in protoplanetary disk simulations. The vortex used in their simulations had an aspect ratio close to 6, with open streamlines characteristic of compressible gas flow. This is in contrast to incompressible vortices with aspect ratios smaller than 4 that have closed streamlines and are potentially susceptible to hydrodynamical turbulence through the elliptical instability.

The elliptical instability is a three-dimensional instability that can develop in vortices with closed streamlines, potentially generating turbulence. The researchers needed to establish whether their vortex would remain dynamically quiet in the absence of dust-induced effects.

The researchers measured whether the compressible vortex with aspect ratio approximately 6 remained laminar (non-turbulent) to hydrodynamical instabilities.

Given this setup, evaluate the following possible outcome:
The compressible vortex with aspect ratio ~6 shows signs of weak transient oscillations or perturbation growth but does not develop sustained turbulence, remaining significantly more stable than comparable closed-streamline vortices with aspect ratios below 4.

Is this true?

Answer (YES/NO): NO